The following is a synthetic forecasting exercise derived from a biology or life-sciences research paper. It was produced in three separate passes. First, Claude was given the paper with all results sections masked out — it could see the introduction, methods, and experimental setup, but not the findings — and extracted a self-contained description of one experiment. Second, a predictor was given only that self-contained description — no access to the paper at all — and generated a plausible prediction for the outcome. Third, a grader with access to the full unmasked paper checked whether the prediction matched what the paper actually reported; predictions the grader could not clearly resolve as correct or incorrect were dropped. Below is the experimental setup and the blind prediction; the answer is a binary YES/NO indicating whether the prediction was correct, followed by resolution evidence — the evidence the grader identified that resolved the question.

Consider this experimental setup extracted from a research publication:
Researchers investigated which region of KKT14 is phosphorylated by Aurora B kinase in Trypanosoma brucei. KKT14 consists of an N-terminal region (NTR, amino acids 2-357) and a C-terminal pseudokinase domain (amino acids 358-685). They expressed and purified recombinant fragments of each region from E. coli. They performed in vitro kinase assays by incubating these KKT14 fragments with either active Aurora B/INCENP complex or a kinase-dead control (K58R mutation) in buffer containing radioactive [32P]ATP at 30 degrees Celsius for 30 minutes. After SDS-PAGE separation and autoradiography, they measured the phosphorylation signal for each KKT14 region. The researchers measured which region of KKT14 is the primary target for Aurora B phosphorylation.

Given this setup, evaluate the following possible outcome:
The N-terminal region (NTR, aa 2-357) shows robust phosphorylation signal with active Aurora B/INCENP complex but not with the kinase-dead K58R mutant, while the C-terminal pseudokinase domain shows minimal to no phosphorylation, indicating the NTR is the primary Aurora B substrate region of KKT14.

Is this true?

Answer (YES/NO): YES